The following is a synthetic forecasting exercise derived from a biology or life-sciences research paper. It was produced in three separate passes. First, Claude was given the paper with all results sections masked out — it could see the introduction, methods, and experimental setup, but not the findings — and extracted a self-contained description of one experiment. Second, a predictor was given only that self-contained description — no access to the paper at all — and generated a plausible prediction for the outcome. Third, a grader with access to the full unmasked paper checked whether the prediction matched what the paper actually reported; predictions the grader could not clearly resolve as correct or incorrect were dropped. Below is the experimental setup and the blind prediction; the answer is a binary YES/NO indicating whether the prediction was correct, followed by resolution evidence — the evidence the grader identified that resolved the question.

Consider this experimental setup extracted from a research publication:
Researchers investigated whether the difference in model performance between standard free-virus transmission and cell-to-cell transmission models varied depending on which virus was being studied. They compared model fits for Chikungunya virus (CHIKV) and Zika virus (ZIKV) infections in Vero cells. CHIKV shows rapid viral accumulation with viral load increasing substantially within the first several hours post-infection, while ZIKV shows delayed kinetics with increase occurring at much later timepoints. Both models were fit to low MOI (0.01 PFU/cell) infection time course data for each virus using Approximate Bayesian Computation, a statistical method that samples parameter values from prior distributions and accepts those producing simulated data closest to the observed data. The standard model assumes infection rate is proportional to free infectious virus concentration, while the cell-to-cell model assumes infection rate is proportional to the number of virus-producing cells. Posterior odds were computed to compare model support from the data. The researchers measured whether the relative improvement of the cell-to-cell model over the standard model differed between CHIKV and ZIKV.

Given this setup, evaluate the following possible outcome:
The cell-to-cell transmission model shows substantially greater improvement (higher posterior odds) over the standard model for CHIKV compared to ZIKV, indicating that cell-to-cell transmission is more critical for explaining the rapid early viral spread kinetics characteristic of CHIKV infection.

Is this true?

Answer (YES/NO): YES